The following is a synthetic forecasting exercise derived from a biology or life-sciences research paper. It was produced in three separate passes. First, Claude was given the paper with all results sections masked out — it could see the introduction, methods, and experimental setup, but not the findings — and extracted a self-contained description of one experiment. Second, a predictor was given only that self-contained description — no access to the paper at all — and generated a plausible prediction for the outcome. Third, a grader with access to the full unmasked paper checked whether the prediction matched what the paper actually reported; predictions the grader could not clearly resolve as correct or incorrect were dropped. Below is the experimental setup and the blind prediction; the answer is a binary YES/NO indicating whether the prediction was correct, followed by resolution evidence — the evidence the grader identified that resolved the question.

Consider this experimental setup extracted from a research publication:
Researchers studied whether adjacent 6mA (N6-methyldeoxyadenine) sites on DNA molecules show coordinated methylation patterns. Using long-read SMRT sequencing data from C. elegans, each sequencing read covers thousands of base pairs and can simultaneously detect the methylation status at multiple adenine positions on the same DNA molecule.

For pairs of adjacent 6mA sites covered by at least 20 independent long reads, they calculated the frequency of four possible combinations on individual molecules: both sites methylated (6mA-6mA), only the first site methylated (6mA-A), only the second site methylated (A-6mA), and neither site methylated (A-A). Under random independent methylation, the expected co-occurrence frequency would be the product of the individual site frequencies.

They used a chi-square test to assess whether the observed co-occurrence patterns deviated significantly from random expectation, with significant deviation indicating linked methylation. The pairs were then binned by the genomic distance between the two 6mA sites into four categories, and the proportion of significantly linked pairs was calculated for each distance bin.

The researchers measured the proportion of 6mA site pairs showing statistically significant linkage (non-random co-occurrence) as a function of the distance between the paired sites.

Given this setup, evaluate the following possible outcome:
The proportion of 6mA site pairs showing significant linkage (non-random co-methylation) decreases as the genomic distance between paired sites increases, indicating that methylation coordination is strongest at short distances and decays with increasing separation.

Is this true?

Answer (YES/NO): YES